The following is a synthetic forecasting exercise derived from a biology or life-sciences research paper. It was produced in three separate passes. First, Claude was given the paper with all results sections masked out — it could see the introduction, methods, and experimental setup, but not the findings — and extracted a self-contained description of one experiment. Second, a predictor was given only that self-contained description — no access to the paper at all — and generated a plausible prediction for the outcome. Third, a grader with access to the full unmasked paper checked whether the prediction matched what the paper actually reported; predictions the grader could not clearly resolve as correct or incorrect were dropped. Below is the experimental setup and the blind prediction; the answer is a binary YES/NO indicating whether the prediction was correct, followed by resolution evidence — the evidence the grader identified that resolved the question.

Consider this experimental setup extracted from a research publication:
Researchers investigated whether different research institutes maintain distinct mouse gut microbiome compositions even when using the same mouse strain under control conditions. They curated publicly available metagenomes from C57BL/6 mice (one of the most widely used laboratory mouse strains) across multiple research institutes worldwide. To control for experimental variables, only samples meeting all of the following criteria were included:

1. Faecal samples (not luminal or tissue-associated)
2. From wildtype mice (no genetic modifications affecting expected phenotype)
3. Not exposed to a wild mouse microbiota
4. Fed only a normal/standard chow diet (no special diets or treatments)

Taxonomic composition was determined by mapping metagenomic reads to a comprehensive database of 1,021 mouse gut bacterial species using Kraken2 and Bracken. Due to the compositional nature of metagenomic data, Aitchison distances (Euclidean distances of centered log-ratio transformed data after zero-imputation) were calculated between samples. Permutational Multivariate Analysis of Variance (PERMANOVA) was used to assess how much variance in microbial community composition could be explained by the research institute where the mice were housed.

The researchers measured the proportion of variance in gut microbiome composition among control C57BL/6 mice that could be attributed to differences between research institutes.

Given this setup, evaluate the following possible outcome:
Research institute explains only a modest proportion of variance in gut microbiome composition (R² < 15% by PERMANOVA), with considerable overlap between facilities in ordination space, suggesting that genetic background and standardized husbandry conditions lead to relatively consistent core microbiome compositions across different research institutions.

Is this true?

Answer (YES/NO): NO